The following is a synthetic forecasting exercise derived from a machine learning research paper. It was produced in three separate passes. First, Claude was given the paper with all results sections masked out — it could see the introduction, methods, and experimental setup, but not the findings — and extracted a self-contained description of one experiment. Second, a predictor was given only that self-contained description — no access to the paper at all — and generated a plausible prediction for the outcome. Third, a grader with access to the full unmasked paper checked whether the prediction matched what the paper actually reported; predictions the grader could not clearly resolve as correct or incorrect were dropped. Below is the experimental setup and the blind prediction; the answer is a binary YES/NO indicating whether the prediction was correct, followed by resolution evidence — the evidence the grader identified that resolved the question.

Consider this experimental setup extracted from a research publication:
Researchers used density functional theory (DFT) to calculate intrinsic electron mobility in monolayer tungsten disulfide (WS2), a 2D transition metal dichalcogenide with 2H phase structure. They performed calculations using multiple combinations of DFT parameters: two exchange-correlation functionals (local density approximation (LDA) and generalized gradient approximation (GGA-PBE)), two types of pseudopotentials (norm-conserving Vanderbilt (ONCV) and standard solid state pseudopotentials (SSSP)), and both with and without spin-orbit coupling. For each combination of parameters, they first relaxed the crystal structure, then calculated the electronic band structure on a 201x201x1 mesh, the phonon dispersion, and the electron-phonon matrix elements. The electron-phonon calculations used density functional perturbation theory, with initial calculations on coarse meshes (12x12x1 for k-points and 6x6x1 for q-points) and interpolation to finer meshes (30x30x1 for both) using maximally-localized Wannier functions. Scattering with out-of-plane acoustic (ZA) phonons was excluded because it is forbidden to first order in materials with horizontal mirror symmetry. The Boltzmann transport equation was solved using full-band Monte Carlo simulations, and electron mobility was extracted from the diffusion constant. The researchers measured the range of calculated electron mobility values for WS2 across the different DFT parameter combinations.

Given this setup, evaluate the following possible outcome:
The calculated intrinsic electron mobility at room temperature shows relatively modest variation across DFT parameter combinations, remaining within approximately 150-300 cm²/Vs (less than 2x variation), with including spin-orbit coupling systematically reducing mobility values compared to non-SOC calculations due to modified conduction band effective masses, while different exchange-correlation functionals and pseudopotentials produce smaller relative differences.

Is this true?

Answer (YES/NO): NO